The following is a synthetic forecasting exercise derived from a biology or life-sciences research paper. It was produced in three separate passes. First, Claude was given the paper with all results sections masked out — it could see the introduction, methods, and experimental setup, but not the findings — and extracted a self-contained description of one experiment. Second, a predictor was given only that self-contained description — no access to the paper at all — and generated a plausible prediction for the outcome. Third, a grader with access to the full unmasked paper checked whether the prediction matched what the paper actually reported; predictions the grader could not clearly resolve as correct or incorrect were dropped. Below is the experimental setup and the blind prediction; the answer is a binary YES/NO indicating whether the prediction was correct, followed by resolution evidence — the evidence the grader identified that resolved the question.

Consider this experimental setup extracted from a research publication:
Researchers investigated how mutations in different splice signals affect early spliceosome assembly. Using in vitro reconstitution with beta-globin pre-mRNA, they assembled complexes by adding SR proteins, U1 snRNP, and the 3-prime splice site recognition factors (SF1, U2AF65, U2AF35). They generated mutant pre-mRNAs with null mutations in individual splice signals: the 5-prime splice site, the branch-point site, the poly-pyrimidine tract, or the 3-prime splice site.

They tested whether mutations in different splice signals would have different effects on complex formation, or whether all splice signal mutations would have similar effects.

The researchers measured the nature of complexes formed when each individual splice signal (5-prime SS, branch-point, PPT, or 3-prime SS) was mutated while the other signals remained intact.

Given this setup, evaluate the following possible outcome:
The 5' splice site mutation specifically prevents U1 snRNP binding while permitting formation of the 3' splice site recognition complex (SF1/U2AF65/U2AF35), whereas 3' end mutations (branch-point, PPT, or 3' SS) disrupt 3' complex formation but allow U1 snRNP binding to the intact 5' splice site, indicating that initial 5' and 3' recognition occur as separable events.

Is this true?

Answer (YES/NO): NO